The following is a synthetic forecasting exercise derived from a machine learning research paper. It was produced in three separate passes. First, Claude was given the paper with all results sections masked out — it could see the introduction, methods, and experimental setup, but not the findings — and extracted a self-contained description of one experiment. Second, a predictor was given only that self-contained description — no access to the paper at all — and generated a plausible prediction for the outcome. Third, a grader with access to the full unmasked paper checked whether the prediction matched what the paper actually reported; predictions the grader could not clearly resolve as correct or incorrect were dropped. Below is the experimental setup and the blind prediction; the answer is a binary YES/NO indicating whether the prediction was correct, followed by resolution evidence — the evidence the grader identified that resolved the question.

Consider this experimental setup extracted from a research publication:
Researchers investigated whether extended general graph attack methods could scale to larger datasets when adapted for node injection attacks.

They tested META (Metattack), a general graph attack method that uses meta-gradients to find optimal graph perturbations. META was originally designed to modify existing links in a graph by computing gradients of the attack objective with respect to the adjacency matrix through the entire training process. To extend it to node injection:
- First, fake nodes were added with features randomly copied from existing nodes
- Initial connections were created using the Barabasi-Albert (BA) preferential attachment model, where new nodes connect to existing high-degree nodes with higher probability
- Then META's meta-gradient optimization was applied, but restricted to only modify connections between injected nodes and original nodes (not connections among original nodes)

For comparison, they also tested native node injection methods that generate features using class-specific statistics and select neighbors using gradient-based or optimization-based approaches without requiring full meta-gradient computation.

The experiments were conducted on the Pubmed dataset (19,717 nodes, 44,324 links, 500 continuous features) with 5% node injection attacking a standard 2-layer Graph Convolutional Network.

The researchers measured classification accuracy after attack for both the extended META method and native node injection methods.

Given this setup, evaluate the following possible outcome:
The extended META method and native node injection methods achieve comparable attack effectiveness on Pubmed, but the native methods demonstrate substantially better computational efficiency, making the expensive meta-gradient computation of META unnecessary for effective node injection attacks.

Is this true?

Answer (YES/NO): NO